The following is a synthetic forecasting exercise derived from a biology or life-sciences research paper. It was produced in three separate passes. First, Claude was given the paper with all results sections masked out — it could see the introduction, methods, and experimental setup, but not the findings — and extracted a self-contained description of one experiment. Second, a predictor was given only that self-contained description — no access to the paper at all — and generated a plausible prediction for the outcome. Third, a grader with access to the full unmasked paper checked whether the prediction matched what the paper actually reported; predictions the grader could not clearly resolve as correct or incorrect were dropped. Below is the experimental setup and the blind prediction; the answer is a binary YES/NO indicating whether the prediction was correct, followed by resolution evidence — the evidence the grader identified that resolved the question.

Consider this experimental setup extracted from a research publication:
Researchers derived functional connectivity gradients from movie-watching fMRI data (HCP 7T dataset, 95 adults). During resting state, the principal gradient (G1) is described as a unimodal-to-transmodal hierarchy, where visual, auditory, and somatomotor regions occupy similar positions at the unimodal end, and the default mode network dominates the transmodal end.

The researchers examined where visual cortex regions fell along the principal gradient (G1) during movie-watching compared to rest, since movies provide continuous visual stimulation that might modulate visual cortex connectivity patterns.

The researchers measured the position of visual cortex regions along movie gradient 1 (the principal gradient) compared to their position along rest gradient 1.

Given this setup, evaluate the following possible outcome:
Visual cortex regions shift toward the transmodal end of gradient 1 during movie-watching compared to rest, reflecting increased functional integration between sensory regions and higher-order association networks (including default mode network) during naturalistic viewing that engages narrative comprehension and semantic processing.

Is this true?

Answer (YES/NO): YES